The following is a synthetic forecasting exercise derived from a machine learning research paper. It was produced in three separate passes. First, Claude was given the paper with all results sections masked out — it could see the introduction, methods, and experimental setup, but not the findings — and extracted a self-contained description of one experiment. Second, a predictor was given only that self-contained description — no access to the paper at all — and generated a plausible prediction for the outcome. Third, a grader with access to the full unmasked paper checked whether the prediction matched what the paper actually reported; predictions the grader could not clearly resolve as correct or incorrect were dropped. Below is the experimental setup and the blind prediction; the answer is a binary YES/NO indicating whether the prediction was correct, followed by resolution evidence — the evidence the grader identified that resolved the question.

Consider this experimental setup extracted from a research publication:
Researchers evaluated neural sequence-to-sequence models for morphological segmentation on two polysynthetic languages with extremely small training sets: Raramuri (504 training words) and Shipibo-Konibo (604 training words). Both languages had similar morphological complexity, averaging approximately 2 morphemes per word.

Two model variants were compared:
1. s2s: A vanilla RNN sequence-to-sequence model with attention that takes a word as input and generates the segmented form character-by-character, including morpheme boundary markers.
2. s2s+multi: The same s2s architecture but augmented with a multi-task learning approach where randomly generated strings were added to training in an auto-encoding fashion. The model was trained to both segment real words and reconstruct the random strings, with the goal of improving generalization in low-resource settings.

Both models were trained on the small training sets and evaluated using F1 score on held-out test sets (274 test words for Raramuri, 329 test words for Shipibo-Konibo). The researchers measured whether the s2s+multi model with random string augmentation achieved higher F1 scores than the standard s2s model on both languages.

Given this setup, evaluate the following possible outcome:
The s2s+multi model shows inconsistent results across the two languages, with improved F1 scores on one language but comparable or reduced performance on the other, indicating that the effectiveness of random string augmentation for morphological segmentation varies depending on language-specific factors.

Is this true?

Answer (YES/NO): YES